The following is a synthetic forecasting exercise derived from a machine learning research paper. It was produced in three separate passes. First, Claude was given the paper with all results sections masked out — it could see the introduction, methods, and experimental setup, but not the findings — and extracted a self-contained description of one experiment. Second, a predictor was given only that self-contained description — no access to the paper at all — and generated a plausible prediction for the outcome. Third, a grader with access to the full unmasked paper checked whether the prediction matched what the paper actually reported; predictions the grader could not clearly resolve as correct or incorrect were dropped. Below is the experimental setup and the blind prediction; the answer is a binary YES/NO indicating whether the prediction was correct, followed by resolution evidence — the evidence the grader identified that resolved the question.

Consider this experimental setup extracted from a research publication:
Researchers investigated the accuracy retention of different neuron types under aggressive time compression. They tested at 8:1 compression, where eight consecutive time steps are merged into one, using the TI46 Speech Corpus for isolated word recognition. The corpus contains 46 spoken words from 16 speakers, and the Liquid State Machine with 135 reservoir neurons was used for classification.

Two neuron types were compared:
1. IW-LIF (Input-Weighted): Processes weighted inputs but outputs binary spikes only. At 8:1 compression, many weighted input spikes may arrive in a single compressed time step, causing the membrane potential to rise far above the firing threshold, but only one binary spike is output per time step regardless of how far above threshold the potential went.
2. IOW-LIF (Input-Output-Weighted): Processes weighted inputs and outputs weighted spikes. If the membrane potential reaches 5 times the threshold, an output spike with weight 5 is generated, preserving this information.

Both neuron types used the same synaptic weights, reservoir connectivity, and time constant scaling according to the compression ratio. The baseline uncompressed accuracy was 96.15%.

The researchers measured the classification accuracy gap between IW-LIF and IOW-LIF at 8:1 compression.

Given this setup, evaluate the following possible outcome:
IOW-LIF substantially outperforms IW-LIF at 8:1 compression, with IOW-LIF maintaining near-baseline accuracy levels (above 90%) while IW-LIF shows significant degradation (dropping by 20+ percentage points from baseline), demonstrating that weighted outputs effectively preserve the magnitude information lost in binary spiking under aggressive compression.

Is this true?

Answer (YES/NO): NO